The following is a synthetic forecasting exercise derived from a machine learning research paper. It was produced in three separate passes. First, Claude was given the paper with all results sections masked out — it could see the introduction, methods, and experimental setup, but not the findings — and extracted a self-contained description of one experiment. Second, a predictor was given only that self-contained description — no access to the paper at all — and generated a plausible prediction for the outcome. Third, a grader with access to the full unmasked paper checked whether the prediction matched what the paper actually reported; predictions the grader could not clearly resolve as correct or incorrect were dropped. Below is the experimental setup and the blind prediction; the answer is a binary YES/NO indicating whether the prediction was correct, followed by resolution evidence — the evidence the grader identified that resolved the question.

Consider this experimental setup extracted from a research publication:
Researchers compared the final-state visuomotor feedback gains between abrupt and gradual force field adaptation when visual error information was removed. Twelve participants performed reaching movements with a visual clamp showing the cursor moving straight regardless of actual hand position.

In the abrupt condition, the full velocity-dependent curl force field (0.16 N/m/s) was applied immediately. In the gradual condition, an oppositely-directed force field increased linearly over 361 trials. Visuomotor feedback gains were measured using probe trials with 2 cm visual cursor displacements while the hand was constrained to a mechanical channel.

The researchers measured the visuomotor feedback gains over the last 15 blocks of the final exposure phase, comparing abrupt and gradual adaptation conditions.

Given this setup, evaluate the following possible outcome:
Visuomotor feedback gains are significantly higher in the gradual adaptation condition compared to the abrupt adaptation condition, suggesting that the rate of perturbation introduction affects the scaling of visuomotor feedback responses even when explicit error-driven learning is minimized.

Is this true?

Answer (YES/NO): NO